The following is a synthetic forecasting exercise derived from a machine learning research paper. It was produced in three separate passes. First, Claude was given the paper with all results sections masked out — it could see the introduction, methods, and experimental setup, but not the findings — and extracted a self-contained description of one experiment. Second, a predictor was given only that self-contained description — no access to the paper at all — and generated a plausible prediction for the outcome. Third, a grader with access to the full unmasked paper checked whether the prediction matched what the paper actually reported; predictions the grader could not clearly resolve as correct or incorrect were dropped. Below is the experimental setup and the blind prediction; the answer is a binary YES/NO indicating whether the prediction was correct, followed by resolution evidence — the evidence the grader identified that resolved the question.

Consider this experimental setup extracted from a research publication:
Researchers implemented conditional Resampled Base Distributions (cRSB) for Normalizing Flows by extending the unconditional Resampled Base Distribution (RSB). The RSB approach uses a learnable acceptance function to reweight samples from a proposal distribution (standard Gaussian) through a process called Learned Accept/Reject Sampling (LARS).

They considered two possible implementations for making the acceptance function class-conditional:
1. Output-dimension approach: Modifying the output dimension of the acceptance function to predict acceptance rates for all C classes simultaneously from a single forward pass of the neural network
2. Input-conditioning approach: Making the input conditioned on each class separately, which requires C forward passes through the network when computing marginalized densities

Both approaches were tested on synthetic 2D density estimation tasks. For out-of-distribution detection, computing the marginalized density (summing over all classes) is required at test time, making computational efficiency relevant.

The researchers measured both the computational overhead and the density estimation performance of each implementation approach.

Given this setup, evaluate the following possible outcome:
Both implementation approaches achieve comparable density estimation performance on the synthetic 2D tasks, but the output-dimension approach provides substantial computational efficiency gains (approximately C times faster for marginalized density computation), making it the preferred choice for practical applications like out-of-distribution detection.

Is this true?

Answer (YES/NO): YES